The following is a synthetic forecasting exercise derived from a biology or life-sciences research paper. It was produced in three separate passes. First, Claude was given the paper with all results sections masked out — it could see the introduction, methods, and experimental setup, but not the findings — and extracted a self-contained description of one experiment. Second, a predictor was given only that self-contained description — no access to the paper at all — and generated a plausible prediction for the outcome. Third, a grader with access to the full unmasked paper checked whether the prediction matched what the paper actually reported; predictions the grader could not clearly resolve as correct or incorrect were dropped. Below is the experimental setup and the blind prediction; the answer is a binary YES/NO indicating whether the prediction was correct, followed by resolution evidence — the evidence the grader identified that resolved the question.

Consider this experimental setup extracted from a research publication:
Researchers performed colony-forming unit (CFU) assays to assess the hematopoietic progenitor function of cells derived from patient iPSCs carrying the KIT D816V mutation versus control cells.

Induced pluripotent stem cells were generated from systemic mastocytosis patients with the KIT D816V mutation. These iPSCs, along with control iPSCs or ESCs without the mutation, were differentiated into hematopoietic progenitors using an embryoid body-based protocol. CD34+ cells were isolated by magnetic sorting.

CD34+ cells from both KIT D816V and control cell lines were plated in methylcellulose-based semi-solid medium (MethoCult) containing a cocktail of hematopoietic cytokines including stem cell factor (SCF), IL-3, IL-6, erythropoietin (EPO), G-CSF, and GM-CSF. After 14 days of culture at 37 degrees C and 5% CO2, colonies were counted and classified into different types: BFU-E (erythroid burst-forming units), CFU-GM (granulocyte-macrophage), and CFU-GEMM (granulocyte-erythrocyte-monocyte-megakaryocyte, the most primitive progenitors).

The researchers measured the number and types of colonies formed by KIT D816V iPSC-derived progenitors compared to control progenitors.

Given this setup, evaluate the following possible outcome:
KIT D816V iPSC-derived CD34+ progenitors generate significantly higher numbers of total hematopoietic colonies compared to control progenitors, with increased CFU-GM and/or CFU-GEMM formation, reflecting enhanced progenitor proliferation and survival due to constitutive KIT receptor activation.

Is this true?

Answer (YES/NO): NO